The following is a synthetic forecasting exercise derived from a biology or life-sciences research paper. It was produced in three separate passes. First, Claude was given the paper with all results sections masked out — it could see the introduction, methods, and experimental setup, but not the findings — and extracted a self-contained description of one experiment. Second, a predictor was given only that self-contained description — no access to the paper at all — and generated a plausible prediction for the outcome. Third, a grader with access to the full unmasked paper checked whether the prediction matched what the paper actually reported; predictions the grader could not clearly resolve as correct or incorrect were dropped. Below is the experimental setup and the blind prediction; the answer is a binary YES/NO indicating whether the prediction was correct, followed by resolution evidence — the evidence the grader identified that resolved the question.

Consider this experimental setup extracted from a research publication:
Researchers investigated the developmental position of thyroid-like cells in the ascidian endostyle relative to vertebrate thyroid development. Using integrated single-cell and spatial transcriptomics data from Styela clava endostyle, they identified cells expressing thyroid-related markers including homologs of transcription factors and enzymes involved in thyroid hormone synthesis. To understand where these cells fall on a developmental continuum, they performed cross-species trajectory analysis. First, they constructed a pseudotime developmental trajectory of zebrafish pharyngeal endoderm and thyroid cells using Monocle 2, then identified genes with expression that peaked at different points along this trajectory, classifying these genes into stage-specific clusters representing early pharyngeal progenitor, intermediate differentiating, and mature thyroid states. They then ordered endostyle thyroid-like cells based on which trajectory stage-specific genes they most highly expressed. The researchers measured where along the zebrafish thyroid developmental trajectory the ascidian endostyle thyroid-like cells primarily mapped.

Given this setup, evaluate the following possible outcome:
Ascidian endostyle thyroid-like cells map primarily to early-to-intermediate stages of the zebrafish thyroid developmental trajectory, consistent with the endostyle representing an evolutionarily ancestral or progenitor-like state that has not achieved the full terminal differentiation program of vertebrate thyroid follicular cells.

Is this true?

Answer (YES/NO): NO